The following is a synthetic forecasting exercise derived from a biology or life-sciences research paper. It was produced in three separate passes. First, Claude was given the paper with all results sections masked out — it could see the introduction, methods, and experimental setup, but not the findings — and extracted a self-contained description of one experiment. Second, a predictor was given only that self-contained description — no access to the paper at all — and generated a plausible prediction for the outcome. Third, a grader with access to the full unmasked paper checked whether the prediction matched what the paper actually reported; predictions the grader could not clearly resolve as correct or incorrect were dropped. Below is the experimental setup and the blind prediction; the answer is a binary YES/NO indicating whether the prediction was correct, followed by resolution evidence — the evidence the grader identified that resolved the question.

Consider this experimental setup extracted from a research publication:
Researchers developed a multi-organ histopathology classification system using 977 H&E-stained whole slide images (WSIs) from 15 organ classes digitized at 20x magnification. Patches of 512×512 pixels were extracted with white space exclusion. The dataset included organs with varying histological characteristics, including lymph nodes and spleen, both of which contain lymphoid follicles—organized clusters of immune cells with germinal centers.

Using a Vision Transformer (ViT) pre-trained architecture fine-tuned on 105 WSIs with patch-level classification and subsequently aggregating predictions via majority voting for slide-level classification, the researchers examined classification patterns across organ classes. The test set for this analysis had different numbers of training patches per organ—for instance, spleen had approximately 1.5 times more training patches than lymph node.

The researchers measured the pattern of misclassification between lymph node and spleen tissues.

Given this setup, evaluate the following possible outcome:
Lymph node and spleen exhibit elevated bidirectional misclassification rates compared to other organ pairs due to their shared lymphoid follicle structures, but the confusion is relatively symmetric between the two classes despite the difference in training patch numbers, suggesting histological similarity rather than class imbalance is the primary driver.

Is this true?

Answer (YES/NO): NO